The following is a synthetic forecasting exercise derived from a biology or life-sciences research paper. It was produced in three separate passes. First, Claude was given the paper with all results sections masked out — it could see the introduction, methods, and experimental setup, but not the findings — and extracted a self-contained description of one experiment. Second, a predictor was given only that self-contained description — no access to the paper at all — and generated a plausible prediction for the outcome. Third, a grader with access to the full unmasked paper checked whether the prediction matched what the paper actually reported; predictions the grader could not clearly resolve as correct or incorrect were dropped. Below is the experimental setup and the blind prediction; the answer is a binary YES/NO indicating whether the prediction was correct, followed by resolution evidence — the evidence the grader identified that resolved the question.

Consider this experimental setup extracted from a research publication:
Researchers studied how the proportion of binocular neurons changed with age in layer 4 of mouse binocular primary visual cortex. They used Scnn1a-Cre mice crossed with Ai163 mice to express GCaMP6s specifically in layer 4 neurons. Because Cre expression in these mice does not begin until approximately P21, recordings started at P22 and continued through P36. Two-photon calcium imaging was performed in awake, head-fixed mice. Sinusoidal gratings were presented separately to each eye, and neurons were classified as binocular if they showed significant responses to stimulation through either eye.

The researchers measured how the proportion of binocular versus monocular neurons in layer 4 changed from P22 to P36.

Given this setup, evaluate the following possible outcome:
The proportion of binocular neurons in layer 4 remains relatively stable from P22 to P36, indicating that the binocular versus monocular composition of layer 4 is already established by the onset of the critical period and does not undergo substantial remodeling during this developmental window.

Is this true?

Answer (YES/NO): NO